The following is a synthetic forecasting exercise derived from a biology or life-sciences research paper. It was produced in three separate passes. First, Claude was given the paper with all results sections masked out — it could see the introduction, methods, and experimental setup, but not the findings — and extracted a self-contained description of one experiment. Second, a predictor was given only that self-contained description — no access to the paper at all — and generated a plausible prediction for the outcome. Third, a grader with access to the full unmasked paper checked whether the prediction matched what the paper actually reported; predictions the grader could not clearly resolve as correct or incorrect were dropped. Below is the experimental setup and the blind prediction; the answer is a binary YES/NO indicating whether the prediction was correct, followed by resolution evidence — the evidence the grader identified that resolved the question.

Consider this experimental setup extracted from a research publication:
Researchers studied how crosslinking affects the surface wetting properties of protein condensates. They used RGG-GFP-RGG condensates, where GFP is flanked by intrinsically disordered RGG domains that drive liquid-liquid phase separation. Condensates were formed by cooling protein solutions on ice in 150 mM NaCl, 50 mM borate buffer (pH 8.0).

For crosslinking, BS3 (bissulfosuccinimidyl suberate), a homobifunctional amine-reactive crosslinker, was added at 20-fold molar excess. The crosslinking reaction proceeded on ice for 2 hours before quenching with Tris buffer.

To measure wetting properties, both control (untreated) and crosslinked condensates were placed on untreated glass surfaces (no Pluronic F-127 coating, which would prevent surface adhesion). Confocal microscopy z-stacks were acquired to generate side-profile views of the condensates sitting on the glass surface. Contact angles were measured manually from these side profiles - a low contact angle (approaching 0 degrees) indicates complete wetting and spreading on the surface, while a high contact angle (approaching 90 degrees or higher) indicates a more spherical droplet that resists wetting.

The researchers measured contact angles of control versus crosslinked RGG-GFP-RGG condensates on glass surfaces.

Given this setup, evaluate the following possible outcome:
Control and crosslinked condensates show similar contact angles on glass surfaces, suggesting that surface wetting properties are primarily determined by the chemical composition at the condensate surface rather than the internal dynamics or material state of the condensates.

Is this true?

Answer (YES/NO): NO